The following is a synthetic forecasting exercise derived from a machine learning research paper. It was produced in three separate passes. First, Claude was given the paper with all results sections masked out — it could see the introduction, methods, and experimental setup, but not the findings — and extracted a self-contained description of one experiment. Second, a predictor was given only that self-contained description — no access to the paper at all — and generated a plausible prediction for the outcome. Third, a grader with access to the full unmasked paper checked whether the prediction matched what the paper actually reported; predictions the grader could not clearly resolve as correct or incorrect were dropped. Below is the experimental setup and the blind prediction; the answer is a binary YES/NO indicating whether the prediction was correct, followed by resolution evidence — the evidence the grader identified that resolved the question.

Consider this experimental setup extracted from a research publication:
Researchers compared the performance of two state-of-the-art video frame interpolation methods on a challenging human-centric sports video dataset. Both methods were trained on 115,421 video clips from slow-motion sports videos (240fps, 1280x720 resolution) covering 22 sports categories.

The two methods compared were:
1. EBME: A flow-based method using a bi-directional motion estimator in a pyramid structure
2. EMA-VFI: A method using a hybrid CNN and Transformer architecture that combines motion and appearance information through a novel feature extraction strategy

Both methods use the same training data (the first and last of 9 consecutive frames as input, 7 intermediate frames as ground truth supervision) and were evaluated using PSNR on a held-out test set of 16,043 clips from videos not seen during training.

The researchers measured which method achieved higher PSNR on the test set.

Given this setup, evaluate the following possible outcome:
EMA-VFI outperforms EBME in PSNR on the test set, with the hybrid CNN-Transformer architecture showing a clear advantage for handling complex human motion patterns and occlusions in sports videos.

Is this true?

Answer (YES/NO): YES